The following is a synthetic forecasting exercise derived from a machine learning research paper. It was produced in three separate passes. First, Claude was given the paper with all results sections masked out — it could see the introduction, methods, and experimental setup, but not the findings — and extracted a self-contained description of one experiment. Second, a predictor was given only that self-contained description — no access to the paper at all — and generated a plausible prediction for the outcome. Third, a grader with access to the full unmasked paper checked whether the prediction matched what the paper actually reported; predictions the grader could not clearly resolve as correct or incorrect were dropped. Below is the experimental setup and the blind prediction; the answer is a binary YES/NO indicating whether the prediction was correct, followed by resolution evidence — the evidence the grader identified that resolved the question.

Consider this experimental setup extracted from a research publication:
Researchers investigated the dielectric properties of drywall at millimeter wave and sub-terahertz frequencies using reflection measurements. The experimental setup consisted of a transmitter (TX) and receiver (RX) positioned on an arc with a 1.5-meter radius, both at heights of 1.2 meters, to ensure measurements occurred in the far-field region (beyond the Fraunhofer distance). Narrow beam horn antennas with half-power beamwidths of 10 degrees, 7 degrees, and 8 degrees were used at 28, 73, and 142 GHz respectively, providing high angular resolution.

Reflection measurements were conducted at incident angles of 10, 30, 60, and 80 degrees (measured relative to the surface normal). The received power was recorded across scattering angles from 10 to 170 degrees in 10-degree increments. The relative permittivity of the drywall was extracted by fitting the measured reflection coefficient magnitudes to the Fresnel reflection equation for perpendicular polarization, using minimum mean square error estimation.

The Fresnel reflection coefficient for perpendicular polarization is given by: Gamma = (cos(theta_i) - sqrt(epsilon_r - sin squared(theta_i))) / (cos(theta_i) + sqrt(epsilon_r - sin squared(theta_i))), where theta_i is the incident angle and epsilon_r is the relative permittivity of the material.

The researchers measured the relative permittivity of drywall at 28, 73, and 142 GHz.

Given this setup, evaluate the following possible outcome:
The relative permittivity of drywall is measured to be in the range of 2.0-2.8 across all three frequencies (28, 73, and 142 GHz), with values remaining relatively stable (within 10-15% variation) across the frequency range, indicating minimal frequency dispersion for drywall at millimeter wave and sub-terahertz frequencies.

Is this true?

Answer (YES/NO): NO